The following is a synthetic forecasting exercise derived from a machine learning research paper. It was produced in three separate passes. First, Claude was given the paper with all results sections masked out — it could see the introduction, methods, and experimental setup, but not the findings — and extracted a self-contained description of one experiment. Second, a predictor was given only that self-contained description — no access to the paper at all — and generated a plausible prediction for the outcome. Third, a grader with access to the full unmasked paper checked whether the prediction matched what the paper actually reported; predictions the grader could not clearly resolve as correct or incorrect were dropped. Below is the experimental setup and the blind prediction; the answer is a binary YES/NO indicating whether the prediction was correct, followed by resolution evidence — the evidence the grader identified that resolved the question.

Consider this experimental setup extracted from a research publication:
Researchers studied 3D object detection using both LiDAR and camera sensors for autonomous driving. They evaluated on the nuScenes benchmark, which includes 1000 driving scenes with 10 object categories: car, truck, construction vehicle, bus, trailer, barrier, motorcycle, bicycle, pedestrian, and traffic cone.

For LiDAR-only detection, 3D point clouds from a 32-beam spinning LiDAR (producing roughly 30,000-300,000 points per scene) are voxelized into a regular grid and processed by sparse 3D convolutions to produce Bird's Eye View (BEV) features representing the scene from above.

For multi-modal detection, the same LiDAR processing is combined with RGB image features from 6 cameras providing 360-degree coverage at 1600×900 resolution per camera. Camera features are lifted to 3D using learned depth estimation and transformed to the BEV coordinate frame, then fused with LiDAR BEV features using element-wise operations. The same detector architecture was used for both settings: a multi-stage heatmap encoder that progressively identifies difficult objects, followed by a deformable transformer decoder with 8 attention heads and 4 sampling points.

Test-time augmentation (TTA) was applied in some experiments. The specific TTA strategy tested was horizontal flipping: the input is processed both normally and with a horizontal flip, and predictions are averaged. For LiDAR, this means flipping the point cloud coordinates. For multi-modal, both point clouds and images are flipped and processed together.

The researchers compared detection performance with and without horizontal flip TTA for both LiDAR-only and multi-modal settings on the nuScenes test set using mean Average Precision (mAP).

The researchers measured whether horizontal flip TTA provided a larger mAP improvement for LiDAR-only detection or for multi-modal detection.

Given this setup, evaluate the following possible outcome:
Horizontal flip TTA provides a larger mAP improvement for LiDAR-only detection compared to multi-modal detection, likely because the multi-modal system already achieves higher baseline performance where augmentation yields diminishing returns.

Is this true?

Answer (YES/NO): YES